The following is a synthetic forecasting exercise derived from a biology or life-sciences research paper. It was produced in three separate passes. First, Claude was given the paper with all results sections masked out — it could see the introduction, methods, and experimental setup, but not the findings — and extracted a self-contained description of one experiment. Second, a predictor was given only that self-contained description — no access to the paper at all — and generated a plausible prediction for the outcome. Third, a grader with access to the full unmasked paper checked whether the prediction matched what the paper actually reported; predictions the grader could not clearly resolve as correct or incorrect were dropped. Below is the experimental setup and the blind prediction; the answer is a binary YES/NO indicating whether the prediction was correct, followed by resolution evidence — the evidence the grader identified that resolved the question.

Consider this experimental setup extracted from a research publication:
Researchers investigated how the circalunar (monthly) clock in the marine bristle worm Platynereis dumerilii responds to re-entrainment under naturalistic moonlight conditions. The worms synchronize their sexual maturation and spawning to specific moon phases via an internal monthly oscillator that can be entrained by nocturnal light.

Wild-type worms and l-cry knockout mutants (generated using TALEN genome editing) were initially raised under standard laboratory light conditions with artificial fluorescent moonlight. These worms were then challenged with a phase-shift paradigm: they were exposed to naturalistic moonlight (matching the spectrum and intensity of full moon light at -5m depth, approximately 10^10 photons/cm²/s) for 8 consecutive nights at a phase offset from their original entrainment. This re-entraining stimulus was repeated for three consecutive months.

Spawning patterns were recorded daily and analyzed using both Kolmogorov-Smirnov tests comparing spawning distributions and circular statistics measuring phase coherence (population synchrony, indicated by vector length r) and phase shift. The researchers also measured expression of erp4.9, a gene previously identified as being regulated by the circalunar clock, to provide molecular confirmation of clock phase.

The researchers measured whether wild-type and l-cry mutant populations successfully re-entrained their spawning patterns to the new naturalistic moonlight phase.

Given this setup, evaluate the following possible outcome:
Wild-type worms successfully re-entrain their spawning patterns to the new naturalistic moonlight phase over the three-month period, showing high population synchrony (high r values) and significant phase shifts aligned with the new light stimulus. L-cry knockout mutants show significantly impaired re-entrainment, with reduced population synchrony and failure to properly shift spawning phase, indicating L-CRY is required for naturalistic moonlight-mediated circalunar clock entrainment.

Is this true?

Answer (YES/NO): NO